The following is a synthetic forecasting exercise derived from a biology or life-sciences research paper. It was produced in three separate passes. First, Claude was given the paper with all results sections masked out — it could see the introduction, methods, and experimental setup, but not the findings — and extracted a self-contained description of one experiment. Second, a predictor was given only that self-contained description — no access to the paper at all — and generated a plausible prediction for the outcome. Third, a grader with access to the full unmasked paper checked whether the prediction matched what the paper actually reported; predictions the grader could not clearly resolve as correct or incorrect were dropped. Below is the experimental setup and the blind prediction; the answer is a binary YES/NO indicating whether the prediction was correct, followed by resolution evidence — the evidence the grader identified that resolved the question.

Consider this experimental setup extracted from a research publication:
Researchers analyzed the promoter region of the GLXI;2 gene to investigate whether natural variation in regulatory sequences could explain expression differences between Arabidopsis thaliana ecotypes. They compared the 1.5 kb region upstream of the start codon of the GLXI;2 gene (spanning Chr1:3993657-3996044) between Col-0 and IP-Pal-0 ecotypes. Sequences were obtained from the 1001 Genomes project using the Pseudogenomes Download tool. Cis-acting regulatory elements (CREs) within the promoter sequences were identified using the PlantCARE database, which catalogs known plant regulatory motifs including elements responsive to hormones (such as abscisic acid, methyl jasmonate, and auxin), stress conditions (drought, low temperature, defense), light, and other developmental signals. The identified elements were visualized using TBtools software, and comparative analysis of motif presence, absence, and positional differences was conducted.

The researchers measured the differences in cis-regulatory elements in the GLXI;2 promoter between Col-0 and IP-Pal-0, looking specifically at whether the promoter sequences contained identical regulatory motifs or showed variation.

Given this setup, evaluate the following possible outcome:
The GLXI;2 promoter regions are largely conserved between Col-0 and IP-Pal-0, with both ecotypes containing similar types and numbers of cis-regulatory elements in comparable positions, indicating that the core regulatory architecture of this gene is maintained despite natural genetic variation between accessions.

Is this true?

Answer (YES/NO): NO